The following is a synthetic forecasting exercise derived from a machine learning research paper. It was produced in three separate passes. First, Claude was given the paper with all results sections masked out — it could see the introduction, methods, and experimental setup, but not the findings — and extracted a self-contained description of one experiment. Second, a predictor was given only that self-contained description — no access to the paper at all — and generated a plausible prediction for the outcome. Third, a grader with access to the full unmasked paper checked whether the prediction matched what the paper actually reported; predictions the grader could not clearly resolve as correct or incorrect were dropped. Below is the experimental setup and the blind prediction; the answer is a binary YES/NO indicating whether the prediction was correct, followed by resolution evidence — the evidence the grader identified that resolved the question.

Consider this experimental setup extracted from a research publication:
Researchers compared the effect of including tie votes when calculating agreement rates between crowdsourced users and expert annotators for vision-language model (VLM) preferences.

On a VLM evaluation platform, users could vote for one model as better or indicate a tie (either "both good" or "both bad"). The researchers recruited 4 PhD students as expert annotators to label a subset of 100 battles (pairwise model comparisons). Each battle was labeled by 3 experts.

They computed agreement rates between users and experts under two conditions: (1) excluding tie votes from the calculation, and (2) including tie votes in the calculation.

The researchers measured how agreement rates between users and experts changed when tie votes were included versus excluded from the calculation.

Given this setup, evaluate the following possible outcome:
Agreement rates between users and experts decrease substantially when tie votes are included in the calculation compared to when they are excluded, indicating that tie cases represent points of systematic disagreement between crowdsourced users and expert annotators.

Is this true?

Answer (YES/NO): YES